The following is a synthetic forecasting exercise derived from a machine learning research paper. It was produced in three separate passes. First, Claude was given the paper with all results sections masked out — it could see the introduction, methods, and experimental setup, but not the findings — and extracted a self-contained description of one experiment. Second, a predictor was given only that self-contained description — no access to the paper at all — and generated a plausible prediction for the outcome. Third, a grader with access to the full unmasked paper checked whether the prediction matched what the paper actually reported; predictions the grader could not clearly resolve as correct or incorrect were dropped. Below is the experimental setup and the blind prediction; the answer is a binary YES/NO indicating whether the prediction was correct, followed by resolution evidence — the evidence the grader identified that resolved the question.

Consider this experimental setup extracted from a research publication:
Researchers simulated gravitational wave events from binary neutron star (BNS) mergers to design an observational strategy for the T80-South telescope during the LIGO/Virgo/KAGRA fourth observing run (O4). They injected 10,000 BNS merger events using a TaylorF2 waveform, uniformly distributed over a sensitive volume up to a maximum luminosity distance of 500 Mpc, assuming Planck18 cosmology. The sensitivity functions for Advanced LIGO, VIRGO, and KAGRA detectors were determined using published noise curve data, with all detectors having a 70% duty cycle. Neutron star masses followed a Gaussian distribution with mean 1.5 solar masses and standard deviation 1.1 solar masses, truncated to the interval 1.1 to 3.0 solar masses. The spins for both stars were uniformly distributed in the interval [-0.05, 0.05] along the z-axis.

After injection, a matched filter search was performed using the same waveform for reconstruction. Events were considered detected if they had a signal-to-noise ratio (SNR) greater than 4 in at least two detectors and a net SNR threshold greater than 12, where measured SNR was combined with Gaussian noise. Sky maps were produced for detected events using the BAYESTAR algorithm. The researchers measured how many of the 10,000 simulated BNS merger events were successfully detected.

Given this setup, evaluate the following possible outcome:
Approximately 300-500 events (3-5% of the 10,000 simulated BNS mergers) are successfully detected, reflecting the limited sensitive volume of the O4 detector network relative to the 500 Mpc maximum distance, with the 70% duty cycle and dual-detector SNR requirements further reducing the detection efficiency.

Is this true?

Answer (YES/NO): NO